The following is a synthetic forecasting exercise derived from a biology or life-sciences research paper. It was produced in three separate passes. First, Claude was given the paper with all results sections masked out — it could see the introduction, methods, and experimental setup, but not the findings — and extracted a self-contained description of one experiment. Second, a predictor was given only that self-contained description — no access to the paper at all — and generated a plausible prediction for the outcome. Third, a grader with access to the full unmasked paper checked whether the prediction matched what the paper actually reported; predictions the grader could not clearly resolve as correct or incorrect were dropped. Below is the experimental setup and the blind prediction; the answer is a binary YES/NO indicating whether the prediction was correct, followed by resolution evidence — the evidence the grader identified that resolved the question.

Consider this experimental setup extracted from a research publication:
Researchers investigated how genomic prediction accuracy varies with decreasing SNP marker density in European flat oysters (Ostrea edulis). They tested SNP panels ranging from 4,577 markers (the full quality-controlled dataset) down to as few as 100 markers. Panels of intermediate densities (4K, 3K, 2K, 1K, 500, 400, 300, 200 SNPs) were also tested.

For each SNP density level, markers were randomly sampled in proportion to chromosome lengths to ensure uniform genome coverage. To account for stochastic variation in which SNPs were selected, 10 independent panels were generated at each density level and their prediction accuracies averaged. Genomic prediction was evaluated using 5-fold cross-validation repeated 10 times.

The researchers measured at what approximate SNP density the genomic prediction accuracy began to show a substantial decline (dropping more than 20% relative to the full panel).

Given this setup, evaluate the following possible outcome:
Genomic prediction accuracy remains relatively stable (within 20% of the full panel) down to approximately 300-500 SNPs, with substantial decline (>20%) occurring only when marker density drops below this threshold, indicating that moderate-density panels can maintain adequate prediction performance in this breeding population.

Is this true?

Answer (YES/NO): NO